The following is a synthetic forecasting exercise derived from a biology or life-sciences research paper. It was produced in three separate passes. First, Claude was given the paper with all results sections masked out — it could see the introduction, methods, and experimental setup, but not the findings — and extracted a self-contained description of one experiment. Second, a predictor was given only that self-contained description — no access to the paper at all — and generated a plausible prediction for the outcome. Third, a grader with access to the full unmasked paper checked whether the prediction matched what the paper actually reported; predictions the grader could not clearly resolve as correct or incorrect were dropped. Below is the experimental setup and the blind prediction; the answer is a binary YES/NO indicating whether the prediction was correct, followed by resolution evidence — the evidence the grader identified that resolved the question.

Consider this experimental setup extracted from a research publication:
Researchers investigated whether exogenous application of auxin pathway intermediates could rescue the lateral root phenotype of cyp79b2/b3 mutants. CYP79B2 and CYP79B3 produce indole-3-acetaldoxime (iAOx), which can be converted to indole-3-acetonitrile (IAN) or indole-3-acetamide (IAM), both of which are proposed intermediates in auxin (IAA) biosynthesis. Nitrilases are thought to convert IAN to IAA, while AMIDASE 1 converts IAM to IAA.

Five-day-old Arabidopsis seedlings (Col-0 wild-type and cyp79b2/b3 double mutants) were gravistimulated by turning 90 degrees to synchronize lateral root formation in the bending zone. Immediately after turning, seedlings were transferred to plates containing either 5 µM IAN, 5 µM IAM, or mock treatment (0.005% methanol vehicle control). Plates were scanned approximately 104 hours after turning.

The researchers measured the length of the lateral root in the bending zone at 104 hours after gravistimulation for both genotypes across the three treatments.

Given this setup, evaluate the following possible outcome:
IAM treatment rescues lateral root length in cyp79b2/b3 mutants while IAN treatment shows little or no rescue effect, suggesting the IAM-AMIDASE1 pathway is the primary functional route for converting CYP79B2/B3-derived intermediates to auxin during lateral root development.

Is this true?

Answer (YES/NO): NO